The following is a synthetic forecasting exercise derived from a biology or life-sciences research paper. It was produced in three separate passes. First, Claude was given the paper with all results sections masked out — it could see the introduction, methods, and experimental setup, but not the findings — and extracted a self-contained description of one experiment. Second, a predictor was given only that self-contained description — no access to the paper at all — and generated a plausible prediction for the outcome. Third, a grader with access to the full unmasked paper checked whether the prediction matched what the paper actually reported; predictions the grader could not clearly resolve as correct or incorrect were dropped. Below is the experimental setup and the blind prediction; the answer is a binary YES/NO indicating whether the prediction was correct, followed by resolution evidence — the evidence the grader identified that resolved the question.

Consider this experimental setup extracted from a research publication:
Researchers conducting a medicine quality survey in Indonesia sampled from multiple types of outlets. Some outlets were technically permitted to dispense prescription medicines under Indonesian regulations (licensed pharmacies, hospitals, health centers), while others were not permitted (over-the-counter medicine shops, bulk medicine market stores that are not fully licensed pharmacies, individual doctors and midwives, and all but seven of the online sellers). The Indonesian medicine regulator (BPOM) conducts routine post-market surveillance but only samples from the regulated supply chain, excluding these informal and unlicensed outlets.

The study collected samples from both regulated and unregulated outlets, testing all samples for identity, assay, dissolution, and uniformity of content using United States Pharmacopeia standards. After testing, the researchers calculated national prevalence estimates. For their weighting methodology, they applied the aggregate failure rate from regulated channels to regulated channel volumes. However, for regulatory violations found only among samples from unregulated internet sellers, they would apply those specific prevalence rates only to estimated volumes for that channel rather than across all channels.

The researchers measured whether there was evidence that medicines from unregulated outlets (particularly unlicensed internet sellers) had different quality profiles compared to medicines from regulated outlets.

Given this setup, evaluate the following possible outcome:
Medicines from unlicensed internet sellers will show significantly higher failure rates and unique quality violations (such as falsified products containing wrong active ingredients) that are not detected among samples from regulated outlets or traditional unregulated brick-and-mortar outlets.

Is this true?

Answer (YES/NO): NO